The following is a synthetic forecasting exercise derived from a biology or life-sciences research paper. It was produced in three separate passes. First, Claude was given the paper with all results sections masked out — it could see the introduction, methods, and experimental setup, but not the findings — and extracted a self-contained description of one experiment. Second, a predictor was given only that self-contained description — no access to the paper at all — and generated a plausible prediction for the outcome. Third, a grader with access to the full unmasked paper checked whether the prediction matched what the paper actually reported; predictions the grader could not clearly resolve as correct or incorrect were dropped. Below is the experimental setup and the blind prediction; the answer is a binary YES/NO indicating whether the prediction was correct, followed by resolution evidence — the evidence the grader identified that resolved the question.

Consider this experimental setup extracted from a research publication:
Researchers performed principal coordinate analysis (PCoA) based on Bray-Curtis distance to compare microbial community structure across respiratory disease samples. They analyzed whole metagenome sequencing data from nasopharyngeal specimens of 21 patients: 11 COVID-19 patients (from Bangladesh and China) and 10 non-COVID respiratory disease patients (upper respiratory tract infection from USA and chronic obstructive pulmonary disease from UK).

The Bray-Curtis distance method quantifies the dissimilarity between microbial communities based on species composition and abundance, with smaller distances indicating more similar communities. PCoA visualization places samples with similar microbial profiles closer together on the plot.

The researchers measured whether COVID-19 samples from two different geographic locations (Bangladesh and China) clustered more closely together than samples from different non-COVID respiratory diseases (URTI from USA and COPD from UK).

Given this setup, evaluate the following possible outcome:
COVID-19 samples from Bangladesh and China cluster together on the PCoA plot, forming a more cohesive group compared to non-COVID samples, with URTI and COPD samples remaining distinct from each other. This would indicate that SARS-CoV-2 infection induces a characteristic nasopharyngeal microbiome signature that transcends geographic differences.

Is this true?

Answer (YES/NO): NO